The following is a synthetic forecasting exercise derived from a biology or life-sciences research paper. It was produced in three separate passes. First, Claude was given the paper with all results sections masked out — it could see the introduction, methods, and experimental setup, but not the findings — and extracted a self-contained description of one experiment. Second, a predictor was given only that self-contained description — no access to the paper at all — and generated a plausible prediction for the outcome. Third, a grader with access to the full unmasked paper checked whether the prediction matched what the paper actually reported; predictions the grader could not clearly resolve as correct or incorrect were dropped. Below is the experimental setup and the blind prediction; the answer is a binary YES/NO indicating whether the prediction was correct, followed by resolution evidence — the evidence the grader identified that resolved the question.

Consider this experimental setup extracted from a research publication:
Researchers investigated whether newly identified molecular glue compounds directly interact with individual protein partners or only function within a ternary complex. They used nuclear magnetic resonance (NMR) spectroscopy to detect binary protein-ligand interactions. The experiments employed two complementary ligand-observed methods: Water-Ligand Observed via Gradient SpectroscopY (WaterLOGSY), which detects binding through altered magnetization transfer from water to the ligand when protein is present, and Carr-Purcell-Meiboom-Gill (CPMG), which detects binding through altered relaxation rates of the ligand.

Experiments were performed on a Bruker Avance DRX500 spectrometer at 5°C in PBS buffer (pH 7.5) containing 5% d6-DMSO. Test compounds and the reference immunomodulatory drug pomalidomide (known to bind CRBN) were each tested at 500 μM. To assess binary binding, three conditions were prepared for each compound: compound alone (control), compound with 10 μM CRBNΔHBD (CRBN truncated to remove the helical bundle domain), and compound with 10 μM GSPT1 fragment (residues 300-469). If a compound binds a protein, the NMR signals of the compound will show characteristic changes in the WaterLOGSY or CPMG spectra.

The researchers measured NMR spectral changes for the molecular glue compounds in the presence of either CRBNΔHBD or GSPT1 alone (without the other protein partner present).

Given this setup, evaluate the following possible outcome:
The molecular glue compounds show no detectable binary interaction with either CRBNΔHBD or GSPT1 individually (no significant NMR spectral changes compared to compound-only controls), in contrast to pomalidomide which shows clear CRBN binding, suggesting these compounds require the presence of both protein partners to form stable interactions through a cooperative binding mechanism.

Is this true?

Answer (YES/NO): NO